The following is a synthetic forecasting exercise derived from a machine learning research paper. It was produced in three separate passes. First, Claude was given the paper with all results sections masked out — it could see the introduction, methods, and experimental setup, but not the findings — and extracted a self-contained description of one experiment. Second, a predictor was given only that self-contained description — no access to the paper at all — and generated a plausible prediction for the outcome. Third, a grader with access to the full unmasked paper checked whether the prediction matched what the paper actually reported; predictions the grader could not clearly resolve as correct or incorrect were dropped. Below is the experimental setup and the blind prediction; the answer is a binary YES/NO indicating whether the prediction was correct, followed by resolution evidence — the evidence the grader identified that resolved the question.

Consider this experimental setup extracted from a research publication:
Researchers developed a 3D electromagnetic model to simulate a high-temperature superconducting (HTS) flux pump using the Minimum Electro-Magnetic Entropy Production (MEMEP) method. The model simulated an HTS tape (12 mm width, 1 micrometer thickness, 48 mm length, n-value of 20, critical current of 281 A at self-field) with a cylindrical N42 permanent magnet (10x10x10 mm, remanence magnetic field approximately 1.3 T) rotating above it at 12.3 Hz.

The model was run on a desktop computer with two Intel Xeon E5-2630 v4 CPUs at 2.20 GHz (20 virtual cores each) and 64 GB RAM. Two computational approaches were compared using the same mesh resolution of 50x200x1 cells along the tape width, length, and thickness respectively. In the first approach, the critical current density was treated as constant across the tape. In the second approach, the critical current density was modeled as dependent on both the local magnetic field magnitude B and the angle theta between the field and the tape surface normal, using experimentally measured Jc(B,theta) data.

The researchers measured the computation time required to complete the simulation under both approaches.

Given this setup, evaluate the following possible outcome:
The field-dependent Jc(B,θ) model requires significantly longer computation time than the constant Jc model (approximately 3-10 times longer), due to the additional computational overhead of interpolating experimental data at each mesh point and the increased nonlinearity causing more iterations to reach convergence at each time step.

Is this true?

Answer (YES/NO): NO